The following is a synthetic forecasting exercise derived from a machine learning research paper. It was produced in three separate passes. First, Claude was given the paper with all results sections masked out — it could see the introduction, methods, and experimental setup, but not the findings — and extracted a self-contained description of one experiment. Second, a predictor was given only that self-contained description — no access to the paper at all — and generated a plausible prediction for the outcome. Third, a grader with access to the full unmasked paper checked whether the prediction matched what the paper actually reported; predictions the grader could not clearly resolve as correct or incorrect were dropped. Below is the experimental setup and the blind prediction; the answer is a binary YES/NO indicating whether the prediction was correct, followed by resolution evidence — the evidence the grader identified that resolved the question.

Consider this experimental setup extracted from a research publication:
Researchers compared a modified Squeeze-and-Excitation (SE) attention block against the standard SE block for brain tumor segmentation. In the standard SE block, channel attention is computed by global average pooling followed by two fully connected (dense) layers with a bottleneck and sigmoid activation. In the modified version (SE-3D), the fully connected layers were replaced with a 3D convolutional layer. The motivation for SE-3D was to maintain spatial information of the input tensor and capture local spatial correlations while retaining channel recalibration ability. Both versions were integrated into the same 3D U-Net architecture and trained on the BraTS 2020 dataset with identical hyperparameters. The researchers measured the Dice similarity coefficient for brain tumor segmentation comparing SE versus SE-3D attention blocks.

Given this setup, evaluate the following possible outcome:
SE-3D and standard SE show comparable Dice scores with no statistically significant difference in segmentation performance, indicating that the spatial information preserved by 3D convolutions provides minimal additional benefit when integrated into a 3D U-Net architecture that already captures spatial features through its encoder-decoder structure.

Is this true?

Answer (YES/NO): YES